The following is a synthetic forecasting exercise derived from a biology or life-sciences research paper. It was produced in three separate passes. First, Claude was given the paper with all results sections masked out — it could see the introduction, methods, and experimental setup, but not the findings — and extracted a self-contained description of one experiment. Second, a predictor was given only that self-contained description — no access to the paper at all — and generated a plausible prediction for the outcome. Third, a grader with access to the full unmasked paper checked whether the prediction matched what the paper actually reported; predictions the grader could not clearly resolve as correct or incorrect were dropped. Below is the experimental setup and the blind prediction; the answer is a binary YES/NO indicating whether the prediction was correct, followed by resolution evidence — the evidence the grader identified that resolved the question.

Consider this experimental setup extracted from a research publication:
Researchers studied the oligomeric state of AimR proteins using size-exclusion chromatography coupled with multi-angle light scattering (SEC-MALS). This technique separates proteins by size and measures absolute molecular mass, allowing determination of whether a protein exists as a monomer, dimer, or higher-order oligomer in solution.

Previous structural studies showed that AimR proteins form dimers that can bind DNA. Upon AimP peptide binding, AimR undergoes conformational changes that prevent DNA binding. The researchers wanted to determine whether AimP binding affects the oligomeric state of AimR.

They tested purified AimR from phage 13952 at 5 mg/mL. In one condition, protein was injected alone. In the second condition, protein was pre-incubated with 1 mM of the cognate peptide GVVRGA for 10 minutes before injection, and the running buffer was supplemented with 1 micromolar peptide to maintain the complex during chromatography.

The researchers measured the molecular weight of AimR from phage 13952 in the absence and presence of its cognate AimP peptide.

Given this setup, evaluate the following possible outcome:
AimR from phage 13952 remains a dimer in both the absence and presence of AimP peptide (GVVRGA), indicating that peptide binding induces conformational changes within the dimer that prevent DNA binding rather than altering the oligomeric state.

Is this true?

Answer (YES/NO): YES